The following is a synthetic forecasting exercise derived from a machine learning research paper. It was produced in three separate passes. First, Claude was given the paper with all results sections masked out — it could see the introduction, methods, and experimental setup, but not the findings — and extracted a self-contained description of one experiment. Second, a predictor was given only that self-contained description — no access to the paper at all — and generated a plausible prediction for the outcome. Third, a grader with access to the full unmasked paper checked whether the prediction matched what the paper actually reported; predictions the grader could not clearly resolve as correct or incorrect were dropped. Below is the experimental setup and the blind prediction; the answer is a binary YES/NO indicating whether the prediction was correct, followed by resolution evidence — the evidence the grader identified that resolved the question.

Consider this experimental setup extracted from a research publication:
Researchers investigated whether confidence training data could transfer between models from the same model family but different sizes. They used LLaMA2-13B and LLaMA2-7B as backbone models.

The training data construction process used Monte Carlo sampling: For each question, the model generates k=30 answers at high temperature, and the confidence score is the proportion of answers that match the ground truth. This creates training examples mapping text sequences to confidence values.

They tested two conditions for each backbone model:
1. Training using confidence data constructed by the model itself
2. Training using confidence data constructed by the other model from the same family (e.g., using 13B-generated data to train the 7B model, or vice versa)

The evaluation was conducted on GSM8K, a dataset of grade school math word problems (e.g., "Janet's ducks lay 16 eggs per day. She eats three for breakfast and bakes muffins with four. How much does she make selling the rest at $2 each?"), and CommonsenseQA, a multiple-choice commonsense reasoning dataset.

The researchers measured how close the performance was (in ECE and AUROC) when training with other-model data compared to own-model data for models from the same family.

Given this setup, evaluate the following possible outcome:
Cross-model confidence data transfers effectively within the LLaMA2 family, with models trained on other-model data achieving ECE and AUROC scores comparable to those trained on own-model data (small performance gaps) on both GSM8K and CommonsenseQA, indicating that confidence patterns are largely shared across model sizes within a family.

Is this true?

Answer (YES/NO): YES